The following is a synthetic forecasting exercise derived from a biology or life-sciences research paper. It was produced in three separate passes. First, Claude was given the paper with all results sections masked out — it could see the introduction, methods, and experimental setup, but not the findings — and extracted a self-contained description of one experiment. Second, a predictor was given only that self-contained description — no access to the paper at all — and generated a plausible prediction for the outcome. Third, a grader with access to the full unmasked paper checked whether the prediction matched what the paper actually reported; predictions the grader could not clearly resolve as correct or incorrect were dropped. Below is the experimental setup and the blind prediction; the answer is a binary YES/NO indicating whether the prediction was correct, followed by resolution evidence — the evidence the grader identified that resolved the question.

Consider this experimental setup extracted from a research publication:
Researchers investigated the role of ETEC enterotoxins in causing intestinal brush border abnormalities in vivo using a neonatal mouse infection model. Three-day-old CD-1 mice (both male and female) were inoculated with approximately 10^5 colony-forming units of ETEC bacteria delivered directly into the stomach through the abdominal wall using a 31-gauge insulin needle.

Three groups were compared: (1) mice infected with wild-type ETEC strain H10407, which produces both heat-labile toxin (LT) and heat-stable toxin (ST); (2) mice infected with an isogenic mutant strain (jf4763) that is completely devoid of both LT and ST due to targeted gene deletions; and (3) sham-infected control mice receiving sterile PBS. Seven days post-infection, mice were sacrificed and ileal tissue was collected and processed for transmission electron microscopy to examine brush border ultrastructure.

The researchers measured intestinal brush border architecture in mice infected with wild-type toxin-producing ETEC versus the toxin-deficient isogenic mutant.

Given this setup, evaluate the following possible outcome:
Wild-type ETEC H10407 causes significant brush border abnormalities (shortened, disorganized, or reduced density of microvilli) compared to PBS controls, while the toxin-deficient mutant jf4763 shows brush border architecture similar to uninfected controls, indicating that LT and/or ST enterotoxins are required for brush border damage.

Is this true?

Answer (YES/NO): YES